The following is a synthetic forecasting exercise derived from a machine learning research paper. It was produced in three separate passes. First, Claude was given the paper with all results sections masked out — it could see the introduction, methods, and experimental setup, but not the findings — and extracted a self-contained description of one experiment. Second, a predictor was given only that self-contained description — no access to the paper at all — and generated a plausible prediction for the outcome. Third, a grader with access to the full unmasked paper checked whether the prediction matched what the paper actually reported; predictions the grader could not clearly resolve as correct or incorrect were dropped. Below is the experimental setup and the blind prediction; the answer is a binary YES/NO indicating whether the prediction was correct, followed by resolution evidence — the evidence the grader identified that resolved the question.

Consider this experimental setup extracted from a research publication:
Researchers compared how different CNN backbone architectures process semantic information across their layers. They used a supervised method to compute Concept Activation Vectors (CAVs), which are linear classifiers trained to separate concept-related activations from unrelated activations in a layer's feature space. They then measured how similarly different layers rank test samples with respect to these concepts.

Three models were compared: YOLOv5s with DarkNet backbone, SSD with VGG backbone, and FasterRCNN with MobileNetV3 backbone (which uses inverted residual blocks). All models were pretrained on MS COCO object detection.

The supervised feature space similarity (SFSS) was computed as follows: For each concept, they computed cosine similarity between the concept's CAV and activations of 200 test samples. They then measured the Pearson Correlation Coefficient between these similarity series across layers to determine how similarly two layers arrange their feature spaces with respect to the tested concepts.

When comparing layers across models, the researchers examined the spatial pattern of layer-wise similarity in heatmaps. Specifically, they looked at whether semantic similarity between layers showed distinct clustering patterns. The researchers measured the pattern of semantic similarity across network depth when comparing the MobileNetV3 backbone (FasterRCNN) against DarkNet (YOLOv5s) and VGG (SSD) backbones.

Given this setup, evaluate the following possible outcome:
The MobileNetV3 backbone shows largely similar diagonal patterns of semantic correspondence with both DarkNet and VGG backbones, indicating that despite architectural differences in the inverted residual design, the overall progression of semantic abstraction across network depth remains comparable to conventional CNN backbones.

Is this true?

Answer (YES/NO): NO